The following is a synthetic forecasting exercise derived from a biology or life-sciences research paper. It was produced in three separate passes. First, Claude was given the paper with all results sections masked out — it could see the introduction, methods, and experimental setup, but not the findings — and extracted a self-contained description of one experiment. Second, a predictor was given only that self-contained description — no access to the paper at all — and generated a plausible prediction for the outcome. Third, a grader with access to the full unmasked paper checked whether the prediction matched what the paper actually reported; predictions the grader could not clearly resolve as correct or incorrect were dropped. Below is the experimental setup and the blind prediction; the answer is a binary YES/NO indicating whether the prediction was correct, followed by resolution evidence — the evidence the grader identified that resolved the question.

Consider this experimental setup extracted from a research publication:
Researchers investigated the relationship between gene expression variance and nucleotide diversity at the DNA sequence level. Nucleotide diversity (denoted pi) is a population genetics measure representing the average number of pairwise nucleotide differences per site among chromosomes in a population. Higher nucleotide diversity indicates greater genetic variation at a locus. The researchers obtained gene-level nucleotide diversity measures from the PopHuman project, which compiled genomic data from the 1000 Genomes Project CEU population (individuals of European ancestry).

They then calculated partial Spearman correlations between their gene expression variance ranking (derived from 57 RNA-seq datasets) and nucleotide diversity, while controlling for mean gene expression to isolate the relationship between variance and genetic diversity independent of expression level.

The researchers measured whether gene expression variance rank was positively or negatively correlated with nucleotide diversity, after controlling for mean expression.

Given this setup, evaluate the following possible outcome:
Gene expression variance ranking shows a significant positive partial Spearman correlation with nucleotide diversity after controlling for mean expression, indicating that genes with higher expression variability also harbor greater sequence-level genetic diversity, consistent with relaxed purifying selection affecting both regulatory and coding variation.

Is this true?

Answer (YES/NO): YES